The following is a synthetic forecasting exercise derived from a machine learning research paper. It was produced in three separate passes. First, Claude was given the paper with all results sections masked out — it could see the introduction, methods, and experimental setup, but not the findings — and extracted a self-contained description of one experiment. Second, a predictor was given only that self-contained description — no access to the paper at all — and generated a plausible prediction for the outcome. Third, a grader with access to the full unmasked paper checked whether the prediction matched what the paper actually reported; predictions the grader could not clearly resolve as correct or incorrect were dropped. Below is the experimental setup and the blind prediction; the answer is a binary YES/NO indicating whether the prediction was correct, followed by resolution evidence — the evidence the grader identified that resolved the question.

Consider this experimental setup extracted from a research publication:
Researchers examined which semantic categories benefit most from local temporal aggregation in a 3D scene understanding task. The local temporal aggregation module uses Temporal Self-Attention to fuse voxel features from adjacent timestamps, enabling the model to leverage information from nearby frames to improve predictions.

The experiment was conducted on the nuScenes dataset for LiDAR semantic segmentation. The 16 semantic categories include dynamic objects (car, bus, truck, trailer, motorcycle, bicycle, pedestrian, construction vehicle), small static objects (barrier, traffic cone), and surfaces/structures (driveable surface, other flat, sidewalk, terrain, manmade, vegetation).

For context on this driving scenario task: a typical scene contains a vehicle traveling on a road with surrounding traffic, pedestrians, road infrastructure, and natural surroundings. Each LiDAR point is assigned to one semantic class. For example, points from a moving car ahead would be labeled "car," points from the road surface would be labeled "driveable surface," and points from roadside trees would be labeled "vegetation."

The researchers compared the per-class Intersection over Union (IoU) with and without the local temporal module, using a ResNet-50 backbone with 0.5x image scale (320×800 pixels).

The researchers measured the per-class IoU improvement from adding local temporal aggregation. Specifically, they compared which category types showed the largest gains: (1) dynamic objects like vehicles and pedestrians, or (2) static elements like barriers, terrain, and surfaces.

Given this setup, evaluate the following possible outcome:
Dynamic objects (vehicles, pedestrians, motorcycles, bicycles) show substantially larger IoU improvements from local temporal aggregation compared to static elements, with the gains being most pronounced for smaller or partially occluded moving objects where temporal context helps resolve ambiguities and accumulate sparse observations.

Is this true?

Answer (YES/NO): NO